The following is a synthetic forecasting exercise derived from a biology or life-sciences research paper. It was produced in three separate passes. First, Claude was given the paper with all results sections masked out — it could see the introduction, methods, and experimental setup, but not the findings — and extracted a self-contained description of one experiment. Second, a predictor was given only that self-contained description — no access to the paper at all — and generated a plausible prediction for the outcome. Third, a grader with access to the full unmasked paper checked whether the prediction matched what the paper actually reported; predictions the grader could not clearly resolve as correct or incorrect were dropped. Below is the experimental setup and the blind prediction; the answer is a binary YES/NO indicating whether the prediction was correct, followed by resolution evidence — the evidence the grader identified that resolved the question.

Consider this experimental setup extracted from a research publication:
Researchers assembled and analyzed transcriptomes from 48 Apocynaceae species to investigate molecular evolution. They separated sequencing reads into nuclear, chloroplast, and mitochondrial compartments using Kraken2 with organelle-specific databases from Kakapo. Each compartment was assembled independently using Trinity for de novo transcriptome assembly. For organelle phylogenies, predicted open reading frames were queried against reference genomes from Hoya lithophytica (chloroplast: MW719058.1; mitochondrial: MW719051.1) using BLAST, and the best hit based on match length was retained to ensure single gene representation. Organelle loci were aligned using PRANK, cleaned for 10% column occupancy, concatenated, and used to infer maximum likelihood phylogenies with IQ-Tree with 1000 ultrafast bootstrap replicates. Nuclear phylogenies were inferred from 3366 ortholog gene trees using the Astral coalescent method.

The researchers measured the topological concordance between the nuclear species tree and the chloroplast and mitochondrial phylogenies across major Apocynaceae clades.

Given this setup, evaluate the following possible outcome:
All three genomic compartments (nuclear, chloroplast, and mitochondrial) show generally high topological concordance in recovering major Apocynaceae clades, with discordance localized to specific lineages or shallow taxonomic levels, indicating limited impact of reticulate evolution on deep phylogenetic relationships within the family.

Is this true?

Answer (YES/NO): NO